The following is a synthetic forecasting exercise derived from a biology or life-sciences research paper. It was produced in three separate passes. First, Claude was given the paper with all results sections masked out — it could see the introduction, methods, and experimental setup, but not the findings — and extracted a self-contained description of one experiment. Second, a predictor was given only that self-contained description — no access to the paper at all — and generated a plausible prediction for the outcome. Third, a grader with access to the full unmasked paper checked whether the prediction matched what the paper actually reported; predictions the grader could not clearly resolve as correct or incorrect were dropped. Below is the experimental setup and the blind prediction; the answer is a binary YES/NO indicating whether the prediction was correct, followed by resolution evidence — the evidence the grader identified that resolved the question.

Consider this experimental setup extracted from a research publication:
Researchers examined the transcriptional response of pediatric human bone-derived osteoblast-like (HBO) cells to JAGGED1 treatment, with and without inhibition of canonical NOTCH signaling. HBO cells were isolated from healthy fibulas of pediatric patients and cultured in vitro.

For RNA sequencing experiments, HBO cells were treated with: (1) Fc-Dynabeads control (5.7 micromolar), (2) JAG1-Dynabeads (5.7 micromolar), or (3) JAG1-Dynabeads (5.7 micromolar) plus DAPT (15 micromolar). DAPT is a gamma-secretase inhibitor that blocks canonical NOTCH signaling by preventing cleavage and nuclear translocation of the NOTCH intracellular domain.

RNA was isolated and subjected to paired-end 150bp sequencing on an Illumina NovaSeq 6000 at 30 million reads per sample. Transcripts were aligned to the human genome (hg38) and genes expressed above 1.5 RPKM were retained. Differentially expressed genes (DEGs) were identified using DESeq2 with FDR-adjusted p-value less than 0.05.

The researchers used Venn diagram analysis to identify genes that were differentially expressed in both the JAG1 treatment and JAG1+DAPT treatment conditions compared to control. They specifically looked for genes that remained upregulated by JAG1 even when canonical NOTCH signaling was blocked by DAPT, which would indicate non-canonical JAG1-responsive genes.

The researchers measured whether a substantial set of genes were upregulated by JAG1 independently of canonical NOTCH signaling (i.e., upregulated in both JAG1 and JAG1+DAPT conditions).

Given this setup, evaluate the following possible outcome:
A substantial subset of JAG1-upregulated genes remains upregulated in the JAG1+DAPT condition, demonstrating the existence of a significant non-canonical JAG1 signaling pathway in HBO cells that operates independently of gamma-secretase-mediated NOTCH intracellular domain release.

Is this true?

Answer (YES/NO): YES